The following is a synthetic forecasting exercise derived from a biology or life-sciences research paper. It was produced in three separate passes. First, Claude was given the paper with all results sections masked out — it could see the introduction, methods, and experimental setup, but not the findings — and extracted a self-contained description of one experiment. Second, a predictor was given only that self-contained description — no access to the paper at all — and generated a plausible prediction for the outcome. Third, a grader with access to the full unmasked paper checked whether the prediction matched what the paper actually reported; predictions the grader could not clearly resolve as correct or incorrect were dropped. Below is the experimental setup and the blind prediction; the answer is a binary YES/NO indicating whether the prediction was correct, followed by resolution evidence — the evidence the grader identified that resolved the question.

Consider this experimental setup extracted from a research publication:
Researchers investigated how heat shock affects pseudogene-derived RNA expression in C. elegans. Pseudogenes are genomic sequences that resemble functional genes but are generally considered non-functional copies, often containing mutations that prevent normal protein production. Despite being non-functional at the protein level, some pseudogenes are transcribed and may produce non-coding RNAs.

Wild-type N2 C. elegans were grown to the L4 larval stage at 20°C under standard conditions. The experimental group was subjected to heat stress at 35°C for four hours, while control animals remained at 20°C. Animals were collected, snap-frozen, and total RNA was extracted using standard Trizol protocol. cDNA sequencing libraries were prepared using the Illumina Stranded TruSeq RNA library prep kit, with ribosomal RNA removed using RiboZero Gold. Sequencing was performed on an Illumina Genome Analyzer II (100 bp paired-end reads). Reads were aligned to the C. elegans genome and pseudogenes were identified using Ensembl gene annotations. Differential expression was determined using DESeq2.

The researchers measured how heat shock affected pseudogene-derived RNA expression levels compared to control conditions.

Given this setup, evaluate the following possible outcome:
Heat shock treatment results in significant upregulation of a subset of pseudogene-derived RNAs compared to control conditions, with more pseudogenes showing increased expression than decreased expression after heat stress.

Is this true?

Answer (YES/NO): YES